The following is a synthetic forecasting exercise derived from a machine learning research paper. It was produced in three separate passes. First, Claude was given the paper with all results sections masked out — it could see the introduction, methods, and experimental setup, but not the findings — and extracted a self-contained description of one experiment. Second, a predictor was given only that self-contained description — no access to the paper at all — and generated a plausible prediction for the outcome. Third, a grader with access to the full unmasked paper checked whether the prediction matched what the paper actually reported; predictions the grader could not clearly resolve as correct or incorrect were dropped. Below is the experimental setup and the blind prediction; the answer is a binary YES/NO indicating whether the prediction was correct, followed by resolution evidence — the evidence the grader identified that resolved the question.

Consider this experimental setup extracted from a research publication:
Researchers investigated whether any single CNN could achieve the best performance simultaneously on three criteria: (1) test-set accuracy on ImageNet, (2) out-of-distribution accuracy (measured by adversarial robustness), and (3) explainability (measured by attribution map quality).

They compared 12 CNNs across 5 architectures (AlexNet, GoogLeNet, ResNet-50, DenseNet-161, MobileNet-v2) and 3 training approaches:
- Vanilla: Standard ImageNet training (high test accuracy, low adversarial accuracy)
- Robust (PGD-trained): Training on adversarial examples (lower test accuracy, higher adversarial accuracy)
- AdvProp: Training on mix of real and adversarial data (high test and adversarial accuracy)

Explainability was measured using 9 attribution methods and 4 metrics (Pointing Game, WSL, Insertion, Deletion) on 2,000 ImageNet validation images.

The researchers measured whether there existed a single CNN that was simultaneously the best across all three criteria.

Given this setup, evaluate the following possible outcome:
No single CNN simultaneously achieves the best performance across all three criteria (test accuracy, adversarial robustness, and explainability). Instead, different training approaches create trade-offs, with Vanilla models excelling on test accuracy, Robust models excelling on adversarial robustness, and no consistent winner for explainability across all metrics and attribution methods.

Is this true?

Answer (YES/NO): NO